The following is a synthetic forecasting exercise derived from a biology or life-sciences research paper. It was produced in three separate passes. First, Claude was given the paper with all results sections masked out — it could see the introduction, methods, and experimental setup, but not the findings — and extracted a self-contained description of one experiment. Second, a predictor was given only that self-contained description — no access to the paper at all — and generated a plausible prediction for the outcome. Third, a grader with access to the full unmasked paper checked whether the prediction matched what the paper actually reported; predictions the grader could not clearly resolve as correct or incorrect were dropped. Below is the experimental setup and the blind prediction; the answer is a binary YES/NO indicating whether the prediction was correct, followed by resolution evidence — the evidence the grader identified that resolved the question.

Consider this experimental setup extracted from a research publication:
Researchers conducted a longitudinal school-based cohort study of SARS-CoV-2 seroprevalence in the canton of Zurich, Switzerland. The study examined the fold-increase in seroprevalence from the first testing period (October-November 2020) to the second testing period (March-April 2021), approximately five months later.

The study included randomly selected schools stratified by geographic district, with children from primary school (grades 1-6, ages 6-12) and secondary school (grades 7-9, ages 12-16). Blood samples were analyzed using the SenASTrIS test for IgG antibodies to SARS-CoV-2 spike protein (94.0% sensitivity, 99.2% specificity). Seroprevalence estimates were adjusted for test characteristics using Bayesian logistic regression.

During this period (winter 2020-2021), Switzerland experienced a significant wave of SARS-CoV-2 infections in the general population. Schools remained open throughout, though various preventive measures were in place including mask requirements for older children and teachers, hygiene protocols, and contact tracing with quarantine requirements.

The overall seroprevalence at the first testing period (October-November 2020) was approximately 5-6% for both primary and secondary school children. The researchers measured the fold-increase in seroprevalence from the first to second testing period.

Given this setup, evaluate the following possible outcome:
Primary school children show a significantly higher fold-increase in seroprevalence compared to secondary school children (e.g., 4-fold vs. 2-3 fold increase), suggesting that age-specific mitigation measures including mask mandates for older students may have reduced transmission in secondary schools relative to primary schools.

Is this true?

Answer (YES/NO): YES